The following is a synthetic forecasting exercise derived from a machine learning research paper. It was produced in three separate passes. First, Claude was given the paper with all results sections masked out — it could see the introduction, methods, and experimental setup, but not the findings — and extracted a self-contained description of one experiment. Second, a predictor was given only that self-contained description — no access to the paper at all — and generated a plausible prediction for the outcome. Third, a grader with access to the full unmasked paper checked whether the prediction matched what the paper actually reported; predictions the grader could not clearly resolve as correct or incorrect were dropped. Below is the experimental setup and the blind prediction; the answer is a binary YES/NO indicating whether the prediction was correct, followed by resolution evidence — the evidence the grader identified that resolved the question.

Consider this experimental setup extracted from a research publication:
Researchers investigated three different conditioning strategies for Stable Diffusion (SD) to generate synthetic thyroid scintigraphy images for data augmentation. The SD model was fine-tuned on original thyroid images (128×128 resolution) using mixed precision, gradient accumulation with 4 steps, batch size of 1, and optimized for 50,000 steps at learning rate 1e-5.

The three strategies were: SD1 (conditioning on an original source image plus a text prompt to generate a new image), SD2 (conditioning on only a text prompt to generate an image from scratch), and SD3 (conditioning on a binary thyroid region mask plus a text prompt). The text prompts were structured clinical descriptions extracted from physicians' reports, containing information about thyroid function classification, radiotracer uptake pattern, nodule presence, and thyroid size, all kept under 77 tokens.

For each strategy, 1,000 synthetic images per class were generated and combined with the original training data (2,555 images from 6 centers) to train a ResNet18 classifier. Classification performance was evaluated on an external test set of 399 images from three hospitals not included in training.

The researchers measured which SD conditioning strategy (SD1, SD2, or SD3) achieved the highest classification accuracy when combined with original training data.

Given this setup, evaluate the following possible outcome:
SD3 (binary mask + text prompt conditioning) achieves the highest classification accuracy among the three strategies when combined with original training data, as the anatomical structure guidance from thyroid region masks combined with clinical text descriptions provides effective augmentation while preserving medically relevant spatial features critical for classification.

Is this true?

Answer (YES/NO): NO